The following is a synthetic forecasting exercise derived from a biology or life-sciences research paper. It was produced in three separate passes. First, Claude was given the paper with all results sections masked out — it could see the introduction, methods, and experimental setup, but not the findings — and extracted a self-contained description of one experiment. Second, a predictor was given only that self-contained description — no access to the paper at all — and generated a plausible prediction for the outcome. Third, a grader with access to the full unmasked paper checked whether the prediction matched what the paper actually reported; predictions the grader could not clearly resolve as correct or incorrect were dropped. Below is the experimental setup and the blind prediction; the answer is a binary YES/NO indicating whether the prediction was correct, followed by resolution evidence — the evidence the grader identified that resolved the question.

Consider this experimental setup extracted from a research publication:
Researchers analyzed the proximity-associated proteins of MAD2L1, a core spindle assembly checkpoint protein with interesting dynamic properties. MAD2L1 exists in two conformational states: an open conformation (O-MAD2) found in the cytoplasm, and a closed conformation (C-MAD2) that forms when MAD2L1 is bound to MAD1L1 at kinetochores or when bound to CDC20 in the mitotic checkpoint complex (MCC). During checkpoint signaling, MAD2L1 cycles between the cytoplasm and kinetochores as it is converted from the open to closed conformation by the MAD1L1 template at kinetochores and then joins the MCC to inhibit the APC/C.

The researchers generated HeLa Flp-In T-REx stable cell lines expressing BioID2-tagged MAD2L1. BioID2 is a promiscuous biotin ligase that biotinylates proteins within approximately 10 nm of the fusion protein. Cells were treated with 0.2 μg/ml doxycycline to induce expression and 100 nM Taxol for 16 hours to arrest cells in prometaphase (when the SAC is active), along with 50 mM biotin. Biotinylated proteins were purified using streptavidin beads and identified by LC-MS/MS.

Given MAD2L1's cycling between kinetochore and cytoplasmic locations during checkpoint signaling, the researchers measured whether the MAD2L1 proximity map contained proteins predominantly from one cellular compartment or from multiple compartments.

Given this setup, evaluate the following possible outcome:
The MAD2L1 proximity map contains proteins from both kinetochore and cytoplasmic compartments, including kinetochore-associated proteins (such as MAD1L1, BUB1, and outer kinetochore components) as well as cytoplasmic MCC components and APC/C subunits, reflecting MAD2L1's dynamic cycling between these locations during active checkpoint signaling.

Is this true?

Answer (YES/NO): NO